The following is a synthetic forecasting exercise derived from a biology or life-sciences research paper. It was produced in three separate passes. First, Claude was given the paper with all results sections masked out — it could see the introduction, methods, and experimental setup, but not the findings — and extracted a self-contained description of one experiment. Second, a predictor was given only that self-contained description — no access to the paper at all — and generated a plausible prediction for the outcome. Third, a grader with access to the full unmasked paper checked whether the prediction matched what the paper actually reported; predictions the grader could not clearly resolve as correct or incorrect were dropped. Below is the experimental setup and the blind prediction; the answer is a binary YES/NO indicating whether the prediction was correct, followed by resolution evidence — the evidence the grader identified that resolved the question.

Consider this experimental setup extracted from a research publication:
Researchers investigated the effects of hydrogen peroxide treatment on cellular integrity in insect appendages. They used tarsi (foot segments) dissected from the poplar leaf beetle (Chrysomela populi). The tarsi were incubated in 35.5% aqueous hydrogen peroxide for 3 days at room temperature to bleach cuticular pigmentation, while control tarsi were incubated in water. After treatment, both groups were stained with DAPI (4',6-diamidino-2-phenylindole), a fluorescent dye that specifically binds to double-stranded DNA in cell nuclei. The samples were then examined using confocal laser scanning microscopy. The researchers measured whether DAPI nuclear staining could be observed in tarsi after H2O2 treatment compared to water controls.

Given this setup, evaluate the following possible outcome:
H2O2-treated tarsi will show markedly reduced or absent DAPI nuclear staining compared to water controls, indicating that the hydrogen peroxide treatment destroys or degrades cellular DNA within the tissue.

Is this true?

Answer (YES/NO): YES